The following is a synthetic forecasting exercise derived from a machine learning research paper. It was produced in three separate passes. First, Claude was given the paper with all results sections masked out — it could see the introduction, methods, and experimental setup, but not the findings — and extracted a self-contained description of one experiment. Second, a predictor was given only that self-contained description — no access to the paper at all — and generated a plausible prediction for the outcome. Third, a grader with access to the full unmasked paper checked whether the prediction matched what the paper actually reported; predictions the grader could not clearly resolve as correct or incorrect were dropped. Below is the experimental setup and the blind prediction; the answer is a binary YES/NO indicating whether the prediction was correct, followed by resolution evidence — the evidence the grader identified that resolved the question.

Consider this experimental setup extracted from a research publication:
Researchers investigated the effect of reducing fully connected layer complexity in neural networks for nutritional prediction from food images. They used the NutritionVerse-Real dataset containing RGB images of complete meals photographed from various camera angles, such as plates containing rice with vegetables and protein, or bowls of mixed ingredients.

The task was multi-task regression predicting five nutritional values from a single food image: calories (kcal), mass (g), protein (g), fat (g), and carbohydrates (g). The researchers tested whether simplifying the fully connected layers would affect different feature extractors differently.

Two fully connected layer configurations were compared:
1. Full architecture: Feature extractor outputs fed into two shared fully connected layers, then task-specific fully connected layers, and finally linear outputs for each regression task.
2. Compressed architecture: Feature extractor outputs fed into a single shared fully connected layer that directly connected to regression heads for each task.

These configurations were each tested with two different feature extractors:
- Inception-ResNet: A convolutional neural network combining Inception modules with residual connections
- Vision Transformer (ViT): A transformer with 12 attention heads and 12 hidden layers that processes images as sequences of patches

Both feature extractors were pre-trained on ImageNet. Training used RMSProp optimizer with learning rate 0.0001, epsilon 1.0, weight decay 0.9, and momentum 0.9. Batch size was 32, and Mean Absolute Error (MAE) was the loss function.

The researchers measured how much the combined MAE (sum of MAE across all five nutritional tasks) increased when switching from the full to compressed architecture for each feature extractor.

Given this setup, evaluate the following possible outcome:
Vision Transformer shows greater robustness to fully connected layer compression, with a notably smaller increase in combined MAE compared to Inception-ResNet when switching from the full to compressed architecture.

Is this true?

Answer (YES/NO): NO